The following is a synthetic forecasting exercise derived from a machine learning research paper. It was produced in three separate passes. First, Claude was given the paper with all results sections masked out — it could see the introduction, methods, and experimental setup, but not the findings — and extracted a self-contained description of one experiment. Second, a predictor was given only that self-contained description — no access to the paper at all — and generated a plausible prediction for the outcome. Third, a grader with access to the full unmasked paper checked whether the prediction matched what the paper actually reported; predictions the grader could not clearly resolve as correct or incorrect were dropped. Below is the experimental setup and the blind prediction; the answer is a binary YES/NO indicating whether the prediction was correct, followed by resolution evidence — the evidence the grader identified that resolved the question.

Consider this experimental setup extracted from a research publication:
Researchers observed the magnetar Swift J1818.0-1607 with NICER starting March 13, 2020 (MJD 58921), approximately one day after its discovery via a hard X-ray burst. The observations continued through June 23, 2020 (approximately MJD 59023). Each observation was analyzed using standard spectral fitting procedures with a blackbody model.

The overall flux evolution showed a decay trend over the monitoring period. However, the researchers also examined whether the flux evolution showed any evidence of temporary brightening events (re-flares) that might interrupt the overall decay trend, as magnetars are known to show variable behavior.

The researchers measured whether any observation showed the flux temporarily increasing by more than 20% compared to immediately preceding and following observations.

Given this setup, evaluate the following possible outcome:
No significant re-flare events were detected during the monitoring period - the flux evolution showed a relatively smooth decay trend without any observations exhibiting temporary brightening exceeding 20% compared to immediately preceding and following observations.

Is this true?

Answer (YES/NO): NO